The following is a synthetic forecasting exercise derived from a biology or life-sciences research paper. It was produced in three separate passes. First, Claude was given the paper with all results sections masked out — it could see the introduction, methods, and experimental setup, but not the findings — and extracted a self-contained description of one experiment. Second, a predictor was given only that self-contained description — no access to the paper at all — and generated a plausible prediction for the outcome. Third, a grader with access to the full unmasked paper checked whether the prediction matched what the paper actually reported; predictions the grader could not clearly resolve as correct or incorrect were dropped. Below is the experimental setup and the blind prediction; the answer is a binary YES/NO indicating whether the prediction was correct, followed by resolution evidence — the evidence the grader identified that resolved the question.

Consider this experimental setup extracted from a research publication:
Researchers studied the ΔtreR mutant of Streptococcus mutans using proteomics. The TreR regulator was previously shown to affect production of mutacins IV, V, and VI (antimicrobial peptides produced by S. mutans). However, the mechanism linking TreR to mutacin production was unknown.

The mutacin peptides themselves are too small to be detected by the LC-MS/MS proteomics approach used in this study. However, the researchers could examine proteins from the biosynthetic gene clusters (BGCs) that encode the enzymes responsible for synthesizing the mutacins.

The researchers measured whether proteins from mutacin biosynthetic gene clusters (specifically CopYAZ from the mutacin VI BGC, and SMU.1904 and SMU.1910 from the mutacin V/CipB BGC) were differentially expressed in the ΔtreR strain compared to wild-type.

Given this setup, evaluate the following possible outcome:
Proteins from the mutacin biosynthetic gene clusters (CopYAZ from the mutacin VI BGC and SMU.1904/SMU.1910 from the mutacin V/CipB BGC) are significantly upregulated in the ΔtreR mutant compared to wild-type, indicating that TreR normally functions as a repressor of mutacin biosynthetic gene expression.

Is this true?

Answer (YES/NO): NO